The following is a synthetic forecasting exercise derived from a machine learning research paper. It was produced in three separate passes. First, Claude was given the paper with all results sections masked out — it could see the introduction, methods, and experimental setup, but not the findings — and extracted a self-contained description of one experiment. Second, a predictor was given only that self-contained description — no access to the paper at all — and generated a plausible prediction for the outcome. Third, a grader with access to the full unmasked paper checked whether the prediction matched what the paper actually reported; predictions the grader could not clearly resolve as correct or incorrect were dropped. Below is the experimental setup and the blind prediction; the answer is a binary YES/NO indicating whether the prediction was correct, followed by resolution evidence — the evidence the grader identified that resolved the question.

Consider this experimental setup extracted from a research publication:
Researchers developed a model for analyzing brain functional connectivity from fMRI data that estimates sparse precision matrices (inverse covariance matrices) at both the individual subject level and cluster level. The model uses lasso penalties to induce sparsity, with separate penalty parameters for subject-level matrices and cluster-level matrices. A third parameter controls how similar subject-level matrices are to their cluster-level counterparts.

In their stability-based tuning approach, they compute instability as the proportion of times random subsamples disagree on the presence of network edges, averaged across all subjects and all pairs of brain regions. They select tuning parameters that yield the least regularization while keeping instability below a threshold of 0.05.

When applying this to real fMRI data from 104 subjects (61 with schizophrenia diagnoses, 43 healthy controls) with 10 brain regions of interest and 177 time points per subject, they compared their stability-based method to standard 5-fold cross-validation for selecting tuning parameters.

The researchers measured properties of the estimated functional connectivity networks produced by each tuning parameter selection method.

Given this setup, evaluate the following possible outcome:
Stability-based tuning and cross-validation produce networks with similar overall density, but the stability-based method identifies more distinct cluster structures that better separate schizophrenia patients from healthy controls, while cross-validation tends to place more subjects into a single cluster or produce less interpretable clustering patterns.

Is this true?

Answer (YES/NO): NO